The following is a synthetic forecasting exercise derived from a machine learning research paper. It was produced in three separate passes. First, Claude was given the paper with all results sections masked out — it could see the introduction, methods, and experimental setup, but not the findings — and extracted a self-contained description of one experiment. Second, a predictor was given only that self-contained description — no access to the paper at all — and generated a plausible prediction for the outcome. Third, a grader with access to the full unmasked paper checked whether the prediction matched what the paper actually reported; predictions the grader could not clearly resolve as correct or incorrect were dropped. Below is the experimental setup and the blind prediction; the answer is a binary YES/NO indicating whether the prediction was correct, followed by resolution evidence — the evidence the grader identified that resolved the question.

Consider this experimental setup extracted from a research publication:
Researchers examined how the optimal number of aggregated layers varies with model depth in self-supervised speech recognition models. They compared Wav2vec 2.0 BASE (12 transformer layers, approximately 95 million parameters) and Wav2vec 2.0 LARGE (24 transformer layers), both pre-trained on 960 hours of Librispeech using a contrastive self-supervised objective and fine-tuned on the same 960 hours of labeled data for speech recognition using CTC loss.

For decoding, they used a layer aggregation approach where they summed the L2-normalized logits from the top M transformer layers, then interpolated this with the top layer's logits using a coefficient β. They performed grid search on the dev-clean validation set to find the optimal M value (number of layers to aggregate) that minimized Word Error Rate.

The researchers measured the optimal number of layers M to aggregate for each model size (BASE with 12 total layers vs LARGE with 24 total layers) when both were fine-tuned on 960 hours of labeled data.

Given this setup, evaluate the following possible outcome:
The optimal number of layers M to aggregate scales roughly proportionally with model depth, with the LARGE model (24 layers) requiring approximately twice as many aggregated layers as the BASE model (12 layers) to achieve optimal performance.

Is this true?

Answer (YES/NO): YES